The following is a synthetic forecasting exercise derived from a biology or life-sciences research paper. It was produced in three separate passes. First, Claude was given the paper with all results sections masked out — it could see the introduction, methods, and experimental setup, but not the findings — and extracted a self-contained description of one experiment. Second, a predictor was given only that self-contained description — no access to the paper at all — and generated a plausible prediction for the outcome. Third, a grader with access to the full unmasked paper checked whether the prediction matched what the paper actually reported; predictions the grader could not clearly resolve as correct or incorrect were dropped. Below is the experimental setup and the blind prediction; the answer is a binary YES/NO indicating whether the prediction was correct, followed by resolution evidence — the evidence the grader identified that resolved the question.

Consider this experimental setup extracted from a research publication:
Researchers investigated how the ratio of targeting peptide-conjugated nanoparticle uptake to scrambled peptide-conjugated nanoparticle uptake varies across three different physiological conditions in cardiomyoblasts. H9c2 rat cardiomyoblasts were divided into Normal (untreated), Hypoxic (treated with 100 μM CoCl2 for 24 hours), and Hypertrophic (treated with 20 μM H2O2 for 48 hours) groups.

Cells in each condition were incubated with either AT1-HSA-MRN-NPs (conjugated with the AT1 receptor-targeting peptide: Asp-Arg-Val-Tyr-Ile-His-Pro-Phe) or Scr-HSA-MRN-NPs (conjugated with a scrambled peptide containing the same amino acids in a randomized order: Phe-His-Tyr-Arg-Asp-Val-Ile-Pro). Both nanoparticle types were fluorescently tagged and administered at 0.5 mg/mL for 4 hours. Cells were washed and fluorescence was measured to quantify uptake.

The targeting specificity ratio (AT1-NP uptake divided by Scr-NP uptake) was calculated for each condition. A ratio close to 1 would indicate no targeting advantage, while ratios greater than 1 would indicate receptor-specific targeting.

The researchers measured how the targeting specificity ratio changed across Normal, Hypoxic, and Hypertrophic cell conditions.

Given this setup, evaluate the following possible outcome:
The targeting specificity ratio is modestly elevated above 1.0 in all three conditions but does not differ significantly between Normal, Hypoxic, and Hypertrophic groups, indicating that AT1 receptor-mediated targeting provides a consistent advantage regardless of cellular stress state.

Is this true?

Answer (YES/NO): NO